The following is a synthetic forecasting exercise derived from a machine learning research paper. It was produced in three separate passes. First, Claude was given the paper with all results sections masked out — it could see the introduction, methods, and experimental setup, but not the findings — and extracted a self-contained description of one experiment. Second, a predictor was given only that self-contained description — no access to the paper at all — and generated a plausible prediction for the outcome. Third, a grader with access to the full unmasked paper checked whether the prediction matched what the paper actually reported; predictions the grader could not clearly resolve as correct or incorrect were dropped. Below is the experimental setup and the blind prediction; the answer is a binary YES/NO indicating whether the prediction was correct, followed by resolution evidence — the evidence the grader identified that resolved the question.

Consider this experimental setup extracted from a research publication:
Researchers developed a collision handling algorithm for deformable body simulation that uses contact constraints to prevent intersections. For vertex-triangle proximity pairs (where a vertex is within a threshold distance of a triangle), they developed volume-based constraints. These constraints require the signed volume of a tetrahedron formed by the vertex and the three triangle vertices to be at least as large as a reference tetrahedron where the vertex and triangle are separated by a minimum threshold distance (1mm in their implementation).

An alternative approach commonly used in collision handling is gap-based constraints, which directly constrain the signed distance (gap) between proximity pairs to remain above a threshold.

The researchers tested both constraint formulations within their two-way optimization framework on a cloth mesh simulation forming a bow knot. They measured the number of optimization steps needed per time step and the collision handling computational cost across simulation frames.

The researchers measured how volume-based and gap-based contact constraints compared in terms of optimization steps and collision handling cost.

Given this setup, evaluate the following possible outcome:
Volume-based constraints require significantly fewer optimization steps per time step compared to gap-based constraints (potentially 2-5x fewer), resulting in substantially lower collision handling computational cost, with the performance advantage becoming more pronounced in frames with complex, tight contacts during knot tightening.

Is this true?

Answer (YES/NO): NO